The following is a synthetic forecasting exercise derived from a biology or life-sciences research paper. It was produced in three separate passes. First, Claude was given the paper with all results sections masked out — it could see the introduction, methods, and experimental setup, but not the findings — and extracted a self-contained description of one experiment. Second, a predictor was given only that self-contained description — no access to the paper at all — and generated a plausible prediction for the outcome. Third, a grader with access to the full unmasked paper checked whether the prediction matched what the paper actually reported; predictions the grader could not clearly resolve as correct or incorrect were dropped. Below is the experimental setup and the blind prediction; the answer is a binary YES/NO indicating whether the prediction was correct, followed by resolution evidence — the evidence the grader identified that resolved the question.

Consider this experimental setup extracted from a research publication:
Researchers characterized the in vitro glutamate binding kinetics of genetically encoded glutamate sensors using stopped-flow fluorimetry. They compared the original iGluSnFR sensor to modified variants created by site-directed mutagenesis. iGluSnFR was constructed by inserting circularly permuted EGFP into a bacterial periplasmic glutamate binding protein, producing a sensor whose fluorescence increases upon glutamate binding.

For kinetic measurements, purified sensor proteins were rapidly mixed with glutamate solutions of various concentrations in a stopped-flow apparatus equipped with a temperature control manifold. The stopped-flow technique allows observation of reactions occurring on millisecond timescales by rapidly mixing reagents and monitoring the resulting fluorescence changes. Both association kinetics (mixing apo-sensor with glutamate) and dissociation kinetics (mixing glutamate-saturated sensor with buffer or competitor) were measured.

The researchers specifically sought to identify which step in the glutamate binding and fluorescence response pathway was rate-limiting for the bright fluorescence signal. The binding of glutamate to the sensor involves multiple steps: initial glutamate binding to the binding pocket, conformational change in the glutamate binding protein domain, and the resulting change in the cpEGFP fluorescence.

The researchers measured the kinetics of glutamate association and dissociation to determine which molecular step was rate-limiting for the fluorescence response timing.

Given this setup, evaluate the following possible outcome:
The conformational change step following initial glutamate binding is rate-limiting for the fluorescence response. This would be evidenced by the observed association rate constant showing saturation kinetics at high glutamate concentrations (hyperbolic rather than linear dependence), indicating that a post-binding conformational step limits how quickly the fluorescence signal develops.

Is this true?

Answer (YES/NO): YES